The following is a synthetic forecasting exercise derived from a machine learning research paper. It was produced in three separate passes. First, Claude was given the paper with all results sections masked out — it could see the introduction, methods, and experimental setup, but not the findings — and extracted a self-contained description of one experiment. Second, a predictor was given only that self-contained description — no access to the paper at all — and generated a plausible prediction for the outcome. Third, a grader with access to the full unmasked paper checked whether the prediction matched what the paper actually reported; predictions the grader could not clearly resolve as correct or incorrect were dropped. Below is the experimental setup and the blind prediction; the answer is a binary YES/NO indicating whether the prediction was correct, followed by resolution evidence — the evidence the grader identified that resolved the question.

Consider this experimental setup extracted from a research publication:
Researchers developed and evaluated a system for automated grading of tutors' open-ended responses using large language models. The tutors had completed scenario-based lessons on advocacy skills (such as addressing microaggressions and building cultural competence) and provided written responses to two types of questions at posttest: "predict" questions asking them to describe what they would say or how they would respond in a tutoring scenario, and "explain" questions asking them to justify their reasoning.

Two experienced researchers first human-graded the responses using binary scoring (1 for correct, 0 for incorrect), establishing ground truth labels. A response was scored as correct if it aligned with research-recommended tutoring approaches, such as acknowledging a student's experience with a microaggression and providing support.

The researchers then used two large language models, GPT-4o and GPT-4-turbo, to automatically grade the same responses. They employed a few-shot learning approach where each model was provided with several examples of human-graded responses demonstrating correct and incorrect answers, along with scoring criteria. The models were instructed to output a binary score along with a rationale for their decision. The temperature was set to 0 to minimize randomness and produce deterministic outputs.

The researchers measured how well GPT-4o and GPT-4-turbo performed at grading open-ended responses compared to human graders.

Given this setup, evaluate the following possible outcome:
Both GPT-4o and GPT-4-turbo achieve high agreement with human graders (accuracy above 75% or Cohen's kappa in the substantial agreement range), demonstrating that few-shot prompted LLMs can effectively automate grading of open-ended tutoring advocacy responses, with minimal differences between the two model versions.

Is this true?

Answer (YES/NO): NO